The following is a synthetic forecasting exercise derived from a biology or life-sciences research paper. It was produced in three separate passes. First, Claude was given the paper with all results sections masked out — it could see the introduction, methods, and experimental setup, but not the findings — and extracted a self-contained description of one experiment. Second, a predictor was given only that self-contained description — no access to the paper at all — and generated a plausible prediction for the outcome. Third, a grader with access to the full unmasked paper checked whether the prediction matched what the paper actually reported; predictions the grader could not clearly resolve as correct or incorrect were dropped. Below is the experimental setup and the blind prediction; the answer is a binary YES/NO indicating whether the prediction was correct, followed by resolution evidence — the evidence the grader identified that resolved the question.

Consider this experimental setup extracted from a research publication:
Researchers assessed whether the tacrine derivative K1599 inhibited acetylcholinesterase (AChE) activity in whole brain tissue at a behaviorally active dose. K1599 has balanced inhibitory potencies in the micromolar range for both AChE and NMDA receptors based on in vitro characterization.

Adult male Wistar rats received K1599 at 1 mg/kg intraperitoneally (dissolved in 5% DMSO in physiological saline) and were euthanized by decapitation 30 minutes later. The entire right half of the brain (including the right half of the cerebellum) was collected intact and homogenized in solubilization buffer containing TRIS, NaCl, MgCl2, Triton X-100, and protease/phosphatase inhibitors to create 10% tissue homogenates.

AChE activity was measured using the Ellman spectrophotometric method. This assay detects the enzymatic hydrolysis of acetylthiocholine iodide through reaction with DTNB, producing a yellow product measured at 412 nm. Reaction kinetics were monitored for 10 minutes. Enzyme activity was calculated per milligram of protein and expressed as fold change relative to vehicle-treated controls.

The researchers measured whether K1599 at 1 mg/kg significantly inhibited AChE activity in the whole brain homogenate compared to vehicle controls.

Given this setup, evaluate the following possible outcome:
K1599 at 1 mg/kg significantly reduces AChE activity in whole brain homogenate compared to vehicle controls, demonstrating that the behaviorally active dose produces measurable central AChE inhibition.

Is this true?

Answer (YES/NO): NO